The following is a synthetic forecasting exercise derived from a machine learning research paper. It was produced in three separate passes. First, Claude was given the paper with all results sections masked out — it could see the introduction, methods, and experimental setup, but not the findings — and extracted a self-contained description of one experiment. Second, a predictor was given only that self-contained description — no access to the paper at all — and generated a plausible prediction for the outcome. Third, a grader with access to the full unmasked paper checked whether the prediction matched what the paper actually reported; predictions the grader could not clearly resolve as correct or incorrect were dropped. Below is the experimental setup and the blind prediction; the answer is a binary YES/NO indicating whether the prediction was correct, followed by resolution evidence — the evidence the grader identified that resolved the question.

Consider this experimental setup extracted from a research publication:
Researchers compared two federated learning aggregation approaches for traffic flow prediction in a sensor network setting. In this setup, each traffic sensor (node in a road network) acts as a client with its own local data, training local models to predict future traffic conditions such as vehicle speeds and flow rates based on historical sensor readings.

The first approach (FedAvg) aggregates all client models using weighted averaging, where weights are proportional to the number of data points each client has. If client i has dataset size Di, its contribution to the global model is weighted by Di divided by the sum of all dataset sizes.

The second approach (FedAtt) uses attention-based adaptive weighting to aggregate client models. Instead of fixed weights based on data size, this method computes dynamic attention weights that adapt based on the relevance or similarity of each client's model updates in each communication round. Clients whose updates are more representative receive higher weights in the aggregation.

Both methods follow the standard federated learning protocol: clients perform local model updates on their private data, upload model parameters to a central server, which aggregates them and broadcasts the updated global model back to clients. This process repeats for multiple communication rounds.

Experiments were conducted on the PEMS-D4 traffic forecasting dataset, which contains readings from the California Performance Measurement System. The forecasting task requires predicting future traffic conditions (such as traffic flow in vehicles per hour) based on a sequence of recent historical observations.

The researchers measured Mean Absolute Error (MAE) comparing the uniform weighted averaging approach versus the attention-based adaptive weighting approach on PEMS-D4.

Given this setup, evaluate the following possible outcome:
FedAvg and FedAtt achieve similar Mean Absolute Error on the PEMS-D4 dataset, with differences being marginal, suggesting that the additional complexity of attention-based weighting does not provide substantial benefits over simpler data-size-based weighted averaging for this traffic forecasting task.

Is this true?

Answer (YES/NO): YES